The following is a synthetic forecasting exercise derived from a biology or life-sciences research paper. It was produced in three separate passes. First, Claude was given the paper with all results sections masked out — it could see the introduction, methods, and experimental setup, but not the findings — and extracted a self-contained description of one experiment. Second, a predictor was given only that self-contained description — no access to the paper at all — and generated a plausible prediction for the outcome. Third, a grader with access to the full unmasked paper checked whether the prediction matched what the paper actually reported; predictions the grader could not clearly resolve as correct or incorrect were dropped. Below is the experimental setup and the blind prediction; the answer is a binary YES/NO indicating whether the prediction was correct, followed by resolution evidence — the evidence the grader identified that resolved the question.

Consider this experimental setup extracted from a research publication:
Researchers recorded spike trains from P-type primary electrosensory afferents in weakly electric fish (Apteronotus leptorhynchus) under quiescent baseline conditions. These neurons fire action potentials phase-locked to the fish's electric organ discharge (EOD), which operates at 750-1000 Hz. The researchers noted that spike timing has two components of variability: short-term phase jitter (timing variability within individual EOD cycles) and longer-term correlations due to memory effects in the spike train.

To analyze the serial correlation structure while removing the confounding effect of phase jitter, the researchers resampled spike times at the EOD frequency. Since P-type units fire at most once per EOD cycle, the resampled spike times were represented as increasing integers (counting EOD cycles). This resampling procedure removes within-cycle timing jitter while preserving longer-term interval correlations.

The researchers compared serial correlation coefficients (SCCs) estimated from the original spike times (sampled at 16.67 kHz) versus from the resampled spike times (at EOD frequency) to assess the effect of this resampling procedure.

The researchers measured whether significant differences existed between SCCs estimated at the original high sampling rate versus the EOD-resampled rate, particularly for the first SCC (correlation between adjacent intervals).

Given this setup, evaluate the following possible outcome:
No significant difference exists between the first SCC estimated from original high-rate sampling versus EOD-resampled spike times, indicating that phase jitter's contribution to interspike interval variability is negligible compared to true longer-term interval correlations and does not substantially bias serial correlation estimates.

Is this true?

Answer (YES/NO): YES